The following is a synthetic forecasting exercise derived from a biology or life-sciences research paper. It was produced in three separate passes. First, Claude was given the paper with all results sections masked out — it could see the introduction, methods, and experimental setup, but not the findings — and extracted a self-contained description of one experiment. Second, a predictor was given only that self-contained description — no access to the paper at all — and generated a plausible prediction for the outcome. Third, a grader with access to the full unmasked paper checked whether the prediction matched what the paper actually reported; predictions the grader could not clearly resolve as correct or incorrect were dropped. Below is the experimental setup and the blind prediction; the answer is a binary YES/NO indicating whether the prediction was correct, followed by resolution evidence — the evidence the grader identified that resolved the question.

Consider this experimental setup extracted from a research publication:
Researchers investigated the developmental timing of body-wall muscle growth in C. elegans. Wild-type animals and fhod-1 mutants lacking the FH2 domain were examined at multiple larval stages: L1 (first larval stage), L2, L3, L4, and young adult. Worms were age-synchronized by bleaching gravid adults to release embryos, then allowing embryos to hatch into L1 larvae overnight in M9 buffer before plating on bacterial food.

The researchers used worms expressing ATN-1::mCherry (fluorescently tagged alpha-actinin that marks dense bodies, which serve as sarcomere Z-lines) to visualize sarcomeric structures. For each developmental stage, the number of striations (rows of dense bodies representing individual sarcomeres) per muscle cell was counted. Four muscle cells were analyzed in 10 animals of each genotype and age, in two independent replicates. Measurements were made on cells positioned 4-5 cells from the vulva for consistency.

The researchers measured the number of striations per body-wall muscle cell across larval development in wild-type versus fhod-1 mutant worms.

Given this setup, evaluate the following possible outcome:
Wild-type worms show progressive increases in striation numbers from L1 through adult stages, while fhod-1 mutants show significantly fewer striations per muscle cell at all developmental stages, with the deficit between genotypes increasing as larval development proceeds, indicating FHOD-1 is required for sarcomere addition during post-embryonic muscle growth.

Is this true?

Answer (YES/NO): YES